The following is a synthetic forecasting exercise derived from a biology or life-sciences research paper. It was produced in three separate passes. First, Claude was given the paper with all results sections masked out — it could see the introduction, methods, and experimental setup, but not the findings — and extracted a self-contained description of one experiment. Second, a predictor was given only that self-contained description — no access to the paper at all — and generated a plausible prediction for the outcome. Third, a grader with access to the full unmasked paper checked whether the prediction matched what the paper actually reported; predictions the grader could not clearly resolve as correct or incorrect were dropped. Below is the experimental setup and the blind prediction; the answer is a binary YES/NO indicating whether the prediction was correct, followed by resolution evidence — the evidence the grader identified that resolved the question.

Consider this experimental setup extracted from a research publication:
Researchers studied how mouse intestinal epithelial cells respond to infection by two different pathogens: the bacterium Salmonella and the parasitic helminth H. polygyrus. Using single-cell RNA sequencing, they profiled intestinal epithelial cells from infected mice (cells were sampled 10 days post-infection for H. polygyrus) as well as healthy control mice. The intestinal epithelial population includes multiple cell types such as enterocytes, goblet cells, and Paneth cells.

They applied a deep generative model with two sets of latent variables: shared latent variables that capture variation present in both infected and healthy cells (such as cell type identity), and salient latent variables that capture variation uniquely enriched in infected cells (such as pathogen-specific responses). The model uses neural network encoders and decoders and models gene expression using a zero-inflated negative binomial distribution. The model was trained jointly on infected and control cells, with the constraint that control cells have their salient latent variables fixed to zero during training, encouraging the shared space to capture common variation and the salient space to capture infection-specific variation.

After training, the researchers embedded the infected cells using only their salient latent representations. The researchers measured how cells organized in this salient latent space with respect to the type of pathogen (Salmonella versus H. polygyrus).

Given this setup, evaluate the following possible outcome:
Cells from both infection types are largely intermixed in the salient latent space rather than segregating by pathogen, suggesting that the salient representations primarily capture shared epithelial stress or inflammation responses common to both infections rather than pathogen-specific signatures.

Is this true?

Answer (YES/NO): NO